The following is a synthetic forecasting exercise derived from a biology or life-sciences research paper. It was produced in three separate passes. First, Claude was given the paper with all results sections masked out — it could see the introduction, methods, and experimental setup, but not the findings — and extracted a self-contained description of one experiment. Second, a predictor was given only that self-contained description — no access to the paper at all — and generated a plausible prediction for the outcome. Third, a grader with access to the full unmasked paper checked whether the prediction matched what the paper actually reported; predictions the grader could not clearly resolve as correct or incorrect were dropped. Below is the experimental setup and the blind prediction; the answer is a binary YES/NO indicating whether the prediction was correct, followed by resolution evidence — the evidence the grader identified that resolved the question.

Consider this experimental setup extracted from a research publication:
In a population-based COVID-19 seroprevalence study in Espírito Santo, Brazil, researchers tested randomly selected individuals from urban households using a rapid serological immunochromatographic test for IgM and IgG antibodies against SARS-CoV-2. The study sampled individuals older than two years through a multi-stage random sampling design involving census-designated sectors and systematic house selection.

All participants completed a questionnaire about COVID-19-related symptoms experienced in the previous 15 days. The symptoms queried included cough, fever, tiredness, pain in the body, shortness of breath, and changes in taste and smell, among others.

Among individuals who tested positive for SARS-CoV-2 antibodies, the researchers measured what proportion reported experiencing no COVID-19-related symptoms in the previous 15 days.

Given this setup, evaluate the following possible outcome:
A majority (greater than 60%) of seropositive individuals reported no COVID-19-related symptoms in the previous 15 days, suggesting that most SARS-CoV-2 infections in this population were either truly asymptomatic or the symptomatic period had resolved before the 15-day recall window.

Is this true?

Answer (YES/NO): NO